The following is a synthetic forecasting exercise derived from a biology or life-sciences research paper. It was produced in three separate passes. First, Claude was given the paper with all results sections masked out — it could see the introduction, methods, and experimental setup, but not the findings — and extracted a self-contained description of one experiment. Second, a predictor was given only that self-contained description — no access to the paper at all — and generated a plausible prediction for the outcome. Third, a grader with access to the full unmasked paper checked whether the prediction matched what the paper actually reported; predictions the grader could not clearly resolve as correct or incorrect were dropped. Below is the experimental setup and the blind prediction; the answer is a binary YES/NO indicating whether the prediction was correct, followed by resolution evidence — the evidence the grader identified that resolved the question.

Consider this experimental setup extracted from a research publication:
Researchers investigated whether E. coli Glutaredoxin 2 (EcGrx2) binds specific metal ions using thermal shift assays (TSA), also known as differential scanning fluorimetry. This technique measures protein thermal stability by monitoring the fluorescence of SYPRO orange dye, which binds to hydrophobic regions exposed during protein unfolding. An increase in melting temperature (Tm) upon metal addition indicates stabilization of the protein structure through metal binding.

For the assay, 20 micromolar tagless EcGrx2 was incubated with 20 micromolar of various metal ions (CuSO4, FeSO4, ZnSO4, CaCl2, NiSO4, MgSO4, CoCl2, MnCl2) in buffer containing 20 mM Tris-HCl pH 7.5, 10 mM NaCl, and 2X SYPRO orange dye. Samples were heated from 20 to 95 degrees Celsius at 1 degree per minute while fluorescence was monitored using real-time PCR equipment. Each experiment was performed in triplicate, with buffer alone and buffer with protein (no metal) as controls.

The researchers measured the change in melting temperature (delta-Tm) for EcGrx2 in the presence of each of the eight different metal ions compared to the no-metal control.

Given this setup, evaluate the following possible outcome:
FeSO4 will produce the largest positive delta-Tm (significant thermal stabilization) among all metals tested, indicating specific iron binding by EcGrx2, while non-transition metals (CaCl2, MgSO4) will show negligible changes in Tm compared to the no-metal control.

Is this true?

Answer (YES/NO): NO